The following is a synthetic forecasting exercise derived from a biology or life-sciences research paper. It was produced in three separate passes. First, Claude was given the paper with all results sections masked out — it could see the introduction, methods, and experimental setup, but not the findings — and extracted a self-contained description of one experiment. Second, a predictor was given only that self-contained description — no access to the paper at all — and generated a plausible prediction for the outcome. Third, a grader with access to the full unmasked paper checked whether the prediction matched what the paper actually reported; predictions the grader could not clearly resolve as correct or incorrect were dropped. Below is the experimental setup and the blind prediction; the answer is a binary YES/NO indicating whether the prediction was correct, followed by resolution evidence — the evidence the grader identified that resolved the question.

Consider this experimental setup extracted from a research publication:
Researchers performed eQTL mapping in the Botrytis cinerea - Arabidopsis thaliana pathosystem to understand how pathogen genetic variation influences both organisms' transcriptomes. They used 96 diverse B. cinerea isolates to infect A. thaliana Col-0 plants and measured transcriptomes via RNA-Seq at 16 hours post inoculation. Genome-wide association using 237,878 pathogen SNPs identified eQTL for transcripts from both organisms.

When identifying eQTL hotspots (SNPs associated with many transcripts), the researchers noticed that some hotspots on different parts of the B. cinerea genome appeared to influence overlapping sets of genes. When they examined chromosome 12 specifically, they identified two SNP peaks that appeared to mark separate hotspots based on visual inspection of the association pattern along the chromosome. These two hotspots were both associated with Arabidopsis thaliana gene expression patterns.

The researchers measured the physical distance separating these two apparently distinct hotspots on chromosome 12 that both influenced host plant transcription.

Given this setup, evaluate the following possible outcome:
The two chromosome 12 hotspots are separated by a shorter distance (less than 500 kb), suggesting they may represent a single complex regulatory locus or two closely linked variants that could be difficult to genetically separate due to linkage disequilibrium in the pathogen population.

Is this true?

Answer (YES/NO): YES